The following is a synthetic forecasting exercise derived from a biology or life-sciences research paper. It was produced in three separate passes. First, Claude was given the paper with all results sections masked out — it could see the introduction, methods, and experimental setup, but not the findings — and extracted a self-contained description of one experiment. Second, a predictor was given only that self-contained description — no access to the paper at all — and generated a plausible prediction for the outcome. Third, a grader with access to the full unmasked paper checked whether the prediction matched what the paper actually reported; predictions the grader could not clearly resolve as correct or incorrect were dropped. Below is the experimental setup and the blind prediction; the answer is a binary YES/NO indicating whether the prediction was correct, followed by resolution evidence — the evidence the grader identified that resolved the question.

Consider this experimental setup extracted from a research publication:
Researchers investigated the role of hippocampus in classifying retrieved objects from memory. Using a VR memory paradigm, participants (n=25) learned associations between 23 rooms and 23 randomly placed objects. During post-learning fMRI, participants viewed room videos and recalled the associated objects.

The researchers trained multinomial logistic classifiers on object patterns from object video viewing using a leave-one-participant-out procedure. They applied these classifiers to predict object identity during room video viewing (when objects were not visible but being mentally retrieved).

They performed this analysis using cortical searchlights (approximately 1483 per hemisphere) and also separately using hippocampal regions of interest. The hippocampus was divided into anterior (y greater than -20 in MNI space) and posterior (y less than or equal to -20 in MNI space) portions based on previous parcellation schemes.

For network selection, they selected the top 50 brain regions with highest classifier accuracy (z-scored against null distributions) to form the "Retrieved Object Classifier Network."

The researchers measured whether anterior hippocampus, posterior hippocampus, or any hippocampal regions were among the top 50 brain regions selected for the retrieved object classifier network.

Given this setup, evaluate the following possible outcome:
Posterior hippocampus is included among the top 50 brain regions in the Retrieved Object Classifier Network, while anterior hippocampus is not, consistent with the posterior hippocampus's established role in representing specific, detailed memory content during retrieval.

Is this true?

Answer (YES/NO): NO